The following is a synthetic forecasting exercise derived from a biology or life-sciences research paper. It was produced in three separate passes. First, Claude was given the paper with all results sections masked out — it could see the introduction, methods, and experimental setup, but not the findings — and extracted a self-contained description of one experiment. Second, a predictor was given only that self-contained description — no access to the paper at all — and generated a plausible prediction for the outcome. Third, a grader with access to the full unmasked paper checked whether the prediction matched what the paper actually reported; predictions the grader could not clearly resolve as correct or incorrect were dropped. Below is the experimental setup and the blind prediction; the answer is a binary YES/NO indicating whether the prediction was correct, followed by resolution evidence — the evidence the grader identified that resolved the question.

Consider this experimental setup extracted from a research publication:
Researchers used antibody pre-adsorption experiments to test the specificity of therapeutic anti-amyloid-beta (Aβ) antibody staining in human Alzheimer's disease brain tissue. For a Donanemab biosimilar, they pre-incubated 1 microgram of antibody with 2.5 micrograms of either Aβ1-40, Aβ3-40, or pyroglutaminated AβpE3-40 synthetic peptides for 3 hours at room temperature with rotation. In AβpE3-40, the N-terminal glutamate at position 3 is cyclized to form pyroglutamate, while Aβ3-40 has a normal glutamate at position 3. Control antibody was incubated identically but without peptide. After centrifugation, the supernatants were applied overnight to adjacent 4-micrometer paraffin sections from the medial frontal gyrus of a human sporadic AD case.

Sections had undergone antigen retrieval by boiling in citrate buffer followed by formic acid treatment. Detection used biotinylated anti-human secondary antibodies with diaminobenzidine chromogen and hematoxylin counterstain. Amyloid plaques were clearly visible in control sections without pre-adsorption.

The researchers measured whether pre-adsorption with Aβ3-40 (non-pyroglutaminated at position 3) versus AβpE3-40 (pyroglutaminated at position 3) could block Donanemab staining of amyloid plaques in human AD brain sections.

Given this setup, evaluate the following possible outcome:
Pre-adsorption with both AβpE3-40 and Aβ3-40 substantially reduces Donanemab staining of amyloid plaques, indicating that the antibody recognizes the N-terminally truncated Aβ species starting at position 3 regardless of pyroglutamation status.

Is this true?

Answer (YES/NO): NO